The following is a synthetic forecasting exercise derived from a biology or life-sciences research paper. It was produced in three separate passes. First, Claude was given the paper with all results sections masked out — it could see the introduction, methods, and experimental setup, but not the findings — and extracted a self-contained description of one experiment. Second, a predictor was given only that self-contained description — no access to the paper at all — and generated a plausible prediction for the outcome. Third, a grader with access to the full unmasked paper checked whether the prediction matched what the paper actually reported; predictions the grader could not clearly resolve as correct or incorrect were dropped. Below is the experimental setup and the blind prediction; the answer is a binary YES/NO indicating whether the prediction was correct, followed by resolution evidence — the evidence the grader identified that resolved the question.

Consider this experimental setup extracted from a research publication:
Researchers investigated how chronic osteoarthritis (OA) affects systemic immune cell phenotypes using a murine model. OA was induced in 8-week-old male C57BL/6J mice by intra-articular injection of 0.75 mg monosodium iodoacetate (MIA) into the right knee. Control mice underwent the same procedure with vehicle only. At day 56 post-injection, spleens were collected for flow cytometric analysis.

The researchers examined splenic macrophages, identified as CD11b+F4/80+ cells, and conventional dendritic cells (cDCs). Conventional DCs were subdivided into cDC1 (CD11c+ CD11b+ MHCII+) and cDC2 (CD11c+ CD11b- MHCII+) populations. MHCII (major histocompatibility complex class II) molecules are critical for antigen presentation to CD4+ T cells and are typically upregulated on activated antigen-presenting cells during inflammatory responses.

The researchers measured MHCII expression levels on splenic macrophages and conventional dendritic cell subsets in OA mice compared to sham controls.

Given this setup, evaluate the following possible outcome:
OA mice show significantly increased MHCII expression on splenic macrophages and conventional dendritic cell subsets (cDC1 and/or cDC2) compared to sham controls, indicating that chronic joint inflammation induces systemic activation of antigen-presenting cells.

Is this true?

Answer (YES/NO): NO